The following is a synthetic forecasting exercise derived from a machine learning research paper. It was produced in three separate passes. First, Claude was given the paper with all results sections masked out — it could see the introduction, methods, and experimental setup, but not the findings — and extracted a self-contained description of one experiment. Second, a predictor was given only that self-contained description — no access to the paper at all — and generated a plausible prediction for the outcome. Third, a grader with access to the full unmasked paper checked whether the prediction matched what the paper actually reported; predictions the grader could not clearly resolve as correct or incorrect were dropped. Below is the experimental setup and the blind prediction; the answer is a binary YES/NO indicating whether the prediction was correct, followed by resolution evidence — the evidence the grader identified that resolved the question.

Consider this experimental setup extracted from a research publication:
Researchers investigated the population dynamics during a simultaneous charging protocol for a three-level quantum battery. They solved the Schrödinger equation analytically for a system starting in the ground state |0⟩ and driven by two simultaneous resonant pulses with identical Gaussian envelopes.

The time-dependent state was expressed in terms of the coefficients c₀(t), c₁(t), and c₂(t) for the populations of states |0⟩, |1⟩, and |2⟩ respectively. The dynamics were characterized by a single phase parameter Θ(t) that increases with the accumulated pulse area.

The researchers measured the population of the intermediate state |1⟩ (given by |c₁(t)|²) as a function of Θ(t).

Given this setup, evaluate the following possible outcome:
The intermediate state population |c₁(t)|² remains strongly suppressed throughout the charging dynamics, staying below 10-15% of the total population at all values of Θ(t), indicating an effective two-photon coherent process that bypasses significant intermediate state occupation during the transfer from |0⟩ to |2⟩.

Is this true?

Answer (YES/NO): NO